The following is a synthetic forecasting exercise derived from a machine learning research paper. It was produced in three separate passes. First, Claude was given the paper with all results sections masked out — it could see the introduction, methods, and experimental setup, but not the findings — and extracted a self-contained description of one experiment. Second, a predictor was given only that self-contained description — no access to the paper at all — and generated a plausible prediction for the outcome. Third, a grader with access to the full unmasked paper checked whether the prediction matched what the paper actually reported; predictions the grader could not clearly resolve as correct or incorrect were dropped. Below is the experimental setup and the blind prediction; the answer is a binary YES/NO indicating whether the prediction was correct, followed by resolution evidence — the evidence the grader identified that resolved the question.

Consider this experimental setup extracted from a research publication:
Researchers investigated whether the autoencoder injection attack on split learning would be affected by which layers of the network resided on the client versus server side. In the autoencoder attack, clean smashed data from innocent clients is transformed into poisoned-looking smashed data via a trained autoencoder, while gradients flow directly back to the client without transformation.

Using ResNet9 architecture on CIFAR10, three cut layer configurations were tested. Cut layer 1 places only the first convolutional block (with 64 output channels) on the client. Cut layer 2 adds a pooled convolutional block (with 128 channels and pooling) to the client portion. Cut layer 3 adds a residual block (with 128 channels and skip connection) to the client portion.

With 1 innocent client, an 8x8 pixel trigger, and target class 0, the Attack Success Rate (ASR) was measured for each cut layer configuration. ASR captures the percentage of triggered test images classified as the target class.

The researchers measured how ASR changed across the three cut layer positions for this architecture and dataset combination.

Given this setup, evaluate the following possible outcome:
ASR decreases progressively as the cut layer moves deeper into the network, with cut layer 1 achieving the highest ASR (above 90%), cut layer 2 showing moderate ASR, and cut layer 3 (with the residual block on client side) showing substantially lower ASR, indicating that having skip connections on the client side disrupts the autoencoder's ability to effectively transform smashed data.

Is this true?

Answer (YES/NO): NO